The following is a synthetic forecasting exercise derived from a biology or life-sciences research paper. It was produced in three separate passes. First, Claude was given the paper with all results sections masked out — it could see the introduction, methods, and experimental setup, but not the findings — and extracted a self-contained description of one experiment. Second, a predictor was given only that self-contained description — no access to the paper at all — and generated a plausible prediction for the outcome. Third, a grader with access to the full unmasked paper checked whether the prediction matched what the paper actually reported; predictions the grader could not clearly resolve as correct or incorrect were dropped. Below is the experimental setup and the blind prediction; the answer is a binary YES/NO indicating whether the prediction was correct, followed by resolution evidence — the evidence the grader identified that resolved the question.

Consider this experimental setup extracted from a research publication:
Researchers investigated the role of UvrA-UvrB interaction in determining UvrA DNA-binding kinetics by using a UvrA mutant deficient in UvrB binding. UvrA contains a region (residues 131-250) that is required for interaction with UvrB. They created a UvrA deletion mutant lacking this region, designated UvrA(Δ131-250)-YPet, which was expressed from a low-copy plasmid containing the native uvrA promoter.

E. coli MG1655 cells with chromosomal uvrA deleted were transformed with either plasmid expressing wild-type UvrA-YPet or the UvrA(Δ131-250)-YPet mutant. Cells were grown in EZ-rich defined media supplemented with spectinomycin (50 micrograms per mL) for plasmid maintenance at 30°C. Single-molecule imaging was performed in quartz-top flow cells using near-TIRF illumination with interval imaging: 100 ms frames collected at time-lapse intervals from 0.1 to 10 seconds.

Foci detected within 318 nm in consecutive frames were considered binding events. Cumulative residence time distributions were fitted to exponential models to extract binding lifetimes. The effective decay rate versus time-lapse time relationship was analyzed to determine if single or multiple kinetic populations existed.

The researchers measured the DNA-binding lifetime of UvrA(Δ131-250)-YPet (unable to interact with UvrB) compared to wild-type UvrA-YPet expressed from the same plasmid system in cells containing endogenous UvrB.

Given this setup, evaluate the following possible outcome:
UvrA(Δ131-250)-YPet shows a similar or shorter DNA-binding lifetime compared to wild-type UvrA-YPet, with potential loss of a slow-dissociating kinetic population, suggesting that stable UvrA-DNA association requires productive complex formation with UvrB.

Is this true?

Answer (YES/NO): NO